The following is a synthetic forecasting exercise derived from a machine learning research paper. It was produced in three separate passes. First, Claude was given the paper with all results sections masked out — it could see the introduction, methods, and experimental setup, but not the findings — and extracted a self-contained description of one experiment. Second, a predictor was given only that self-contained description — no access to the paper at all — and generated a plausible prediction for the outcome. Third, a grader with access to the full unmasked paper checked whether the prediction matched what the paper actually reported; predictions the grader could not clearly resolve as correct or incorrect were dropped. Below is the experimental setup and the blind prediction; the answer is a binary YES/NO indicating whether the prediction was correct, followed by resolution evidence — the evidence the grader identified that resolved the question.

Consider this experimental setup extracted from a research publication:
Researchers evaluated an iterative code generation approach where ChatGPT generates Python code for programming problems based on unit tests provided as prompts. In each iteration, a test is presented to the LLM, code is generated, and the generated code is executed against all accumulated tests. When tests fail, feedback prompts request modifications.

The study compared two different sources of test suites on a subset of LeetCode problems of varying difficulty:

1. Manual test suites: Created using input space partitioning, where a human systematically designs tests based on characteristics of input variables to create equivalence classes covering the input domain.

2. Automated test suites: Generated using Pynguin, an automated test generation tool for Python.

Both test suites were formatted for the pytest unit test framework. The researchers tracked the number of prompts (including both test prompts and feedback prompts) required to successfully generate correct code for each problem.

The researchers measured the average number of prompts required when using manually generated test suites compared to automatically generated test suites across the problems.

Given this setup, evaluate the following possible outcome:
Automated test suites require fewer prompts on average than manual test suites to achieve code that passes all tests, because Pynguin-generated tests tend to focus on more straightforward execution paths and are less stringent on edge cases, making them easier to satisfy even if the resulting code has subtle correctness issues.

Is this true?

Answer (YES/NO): NO